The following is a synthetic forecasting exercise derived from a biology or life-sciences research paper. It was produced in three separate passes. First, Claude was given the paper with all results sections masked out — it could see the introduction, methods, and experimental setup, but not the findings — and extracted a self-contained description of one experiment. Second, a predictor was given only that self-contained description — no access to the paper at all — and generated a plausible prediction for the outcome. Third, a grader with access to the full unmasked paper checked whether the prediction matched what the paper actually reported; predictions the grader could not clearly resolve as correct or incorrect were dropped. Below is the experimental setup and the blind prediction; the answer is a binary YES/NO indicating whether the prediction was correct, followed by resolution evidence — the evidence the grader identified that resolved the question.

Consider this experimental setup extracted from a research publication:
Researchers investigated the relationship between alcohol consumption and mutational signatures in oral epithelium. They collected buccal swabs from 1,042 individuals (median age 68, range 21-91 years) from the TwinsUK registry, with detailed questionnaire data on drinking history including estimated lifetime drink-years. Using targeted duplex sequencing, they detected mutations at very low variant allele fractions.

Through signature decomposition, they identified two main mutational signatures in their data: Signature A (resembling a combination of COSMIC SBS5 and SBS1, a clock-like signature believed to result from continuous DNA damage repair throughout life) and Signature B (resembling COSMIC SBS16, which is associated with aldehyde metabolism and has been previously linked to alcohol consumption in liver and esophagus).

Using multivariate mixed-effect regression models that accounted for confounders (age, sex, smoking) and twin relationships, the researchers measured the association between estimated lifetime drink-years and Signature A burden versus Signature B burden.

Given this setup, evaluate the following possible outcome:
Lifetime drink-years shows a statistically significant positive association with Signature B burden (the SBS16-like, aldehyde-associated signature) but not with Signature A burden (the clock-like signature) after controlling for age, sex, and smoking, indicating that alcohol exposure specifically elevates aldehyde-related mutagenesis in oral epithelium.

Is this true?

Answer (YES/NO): YES